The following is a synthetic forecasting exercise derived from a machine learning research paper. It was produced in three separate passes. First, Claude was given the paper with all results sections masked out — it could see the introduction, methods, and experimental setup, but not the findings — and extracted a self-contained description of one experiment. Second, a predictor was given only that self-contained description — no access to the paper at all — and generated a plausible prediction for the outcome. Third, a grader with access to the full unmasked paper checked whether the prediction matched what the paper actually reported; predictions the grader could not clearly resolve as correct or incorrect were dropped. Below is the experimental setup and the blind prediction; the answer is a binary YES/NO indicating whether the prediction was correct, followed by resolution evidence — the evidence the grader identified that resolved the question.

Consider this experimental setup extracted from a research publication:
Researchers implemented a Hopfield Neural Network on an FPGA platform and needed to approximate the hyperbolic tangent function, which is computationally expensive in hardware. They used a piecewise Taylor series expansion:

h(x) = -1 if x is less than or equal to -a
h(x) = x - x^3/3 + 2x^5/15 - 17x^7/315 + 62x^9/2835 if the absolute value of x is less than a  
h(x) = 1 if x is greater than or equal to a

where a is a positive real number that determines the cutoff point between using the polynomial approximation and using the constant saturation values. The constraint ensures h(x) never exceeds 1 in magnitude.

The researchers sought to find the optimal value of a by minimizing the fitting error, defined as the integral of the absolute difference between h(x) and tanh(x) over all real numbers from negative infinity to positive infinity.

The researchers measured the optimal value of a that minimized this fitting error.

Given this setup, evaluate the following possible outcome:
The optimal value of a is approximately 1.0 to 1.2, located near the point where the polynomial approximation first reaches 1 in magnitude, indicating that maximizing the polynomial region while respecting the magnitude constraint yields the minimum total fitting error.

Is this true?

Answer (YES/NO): NO